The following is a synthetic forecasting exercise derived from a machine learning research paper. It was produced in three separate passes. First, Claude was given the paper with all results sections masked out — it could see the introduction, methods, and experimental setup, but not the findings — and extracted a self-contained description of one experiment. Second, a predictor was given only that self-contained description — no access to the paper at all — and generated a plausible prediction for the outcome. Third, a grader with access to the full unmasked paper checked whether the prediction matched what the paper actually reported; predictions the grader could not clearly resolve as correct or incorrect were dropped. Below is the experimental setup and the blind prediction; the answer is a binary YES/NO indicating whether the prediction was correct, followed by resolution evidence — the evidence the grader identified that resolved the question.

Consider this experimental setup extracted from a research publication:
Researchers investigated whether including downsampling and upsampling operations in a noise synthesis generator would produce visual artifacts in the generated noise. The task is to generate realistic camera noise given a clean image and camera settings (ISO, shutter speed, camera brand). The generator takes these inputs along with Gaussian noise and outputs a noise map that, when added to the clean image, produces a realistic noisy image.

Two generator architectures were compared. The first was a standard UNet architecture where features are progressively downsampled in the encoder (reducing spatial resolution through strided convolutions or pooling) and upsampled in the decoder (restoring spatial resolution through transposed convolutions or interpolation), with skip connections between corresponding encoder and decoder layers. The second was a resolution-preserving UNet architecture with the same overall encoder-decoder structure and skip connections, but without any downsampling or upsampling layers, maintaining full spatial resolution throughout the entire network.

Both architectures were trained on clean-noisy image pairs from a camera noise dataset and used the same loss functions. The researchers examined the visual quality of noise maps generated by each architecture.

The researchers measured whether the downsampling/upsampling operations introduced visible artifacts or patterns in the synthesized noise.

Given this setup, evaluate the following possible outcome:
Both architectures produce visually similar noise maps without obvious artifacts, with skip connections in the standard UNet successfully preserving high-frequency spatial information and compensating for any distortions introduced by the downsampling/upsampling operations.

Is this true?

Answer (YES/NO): NO